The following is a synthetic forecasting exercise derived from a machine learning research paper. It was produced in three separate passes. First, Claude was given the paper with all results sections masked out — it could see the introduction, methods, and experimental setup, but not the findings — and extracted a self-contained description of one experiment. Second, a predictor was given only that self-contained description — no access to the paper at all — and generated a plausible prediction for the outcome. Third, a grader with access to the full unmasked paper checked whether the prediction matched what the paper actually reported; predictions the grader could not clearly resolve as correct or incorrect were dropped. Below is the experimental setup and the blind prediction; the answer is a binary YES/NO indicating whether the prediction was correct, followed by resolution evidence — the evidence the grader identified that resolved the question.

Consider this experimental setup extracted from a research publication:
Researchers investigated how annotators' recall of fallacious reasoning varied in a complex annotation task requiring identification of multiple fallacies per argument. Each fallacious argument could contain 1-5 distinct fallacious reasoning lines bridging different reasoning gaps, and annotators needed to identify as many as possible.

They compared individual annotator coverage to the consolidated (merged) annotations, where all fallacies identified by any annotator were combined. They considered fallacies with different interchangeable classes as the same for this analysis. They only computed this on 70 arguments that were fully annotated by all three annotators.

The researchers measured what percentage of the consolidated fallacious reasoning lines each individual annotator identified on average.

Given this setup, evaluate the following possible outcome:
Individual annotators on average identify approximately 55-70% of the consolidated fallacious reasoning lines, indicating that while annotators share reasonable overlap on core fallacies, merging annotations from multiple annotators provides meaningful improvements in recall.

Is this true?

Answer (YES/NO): NO